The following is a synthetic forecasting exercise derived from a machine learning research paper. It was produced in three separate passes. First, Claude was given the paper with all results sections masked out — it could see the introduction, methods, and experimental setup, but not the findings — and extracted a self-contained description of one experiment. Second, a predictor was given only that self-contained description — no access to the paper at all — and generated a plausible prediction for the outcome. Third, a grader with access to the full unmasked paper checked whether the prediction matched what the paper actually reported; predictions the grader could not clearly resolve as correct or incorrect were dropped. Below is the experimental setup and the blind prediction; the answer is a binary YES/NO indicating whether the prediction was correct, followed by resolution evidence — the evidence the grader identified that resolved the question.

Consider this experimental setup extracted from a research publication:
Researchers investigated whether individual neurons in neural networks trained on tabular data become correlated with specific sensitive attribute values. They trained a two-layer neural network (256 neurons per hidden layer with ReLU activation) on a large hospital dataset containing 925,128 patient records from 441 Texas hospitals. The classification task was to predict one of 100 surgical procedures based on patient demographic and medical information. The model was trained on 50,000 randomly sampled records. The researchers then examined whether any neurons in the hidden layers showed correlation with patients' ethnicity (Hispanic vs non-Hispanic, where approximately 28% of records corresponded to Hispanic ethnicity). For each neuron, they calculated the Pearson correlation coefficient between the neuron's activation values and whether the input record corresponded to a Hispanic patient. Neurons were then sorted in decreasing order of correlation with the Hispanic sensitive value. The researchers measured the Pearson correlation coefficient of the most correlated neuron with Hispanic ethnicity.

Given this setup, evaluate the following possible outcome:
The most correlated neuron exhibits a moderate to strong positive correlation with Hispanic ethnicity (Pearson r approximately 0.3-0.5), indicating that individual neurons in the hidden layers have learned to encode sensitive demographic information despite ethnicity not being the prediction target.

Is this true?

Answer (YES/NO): YES